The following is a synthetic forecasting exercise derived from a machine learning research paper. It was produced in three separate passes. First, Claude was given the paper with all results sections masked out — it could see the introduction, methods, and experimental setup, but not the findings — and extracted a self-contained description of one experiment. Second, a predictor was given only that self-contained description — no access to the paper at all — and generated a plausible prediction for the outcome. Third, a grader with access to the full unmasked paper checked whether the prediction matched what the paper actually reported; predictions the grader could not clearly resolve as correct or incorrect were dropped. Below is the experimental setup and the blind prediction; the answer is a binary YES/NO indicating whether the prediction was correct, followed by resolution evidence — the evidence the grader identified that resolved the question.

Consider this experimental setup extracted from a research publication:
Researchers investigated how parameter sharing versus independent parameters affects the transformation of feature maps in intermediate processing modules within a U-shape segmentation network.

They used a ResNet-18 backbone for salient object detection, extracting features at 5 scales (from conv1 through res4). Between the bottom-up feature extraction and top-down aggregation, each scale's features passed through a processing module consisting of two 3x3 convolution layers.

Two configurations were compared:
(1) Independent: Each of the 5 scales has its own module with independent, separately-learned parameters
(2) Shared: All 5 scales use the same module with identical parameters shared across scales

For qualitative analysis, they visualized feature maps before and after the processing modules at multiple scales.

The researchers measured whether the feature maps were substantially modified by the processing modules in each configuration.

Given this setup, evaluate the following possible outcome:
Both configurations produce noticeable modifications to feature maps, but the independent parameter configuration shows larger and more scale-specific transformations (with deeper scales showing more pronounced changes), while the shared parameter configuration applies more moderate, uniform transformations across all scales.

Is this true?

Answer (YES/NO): NO